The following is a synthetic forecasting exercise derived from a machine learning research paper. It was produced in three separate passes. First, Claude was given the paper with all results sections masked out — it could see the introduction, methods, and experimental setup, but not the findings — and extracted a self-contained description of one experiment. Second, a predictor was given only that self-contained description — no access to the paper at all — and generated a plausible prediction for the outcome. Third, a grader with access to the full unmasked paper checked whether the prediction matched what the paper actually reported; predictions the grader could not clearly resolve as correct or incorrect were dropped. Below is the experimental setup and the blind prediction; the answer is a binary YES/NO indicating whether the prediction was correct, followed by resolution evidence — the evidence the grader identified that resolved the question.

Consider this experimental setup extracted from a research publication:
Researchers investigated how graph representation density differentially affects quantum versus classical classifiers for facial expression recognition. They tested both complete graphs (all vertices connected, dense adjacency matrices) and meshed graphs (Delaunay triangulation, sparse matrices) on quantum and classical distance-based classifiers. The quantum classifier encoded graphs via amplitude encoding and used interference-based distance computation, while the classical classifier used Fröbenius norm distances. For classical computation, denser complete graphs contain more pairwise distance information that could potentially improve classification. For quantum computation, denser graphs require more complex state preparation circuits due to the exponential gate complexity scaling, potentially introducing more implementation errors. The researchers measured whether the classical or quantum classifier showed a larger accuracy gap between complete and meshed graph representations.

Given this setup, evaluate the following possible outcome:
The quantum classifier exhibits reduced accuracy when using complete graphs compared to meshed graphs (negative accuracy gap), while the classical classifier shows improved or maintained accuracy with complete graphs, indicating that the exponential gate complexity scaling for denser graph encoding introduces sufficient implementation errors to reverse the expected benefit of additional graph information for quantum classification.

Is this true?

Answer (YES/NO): YES